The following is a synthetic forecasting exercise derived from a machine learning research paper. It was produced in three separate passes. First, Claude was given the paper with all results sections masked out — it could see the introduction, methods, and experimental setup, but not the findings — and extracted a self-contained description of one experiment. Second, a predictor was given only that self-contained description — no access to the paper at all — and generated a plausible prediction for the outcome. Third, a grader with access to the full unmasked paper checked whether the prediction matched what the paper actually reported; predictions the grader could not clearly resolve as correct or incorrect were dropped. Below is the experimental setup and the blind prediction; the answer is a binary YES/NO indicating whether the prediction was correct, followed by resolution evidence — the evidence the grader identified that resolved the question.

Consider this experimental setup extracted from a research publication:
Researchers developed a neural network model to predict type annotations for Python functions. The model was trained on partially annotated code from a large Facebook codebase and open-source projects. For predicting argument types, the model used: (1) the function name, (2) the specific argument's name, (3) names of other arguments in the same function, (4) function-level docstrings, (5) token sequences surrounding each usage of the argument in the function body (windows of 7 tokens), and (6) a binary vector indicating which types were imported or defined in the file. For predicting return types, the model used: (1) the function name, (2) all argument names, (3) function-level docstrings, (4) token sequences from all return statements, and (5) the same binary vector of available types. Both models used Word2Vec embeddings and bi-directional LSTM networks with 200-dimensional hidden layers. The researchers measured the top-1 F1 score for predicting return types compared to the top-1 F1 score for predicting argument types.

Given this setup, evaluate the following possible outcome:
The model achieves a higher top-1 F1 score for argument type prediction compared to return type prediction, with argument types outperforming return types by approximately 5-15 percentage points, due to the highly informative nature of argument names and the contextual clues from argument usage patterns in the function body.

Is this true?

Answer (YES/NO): NO